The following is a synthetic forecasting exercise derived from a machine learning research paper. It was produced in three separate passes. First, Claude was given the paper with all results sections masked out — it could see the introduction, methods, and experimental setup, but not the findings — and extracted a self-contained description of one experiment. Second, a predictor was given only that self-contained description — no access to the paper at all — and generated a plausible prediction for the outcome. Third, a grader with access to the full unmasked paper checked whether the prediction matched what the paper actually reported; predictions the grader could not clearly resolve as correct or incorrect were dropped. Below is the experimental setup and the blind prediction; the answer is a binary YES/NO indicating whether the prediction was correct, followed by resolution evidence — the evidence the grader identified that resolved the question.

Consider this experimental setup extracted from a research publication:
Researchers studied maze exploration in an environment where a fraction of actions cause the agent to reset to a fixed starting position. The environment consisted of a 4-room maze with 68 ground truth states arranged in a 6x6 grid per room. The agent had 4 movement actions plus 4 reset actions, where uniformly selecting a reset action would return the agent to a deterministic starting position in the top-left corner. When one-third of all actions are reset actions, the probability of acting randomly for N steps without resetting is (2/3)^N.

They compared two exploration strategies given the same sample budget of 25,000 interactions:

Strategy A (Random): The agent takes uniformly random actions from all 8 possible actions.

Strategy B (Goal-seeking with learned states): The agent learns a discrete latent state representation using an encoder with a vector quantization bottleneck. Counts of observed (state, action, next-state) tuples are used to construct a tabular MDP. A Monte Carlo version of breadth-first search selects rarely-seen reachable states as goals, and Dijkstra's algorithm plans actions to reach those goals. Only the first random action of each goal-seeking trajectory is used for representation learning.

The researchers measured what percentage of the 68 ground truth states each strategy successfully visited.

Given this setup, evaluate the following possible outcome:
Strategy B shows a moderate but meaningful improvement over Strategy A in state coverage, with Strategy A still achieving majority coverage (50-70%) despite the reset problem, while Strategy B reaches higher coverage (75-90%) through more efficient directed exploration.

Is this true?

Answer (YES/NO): NO